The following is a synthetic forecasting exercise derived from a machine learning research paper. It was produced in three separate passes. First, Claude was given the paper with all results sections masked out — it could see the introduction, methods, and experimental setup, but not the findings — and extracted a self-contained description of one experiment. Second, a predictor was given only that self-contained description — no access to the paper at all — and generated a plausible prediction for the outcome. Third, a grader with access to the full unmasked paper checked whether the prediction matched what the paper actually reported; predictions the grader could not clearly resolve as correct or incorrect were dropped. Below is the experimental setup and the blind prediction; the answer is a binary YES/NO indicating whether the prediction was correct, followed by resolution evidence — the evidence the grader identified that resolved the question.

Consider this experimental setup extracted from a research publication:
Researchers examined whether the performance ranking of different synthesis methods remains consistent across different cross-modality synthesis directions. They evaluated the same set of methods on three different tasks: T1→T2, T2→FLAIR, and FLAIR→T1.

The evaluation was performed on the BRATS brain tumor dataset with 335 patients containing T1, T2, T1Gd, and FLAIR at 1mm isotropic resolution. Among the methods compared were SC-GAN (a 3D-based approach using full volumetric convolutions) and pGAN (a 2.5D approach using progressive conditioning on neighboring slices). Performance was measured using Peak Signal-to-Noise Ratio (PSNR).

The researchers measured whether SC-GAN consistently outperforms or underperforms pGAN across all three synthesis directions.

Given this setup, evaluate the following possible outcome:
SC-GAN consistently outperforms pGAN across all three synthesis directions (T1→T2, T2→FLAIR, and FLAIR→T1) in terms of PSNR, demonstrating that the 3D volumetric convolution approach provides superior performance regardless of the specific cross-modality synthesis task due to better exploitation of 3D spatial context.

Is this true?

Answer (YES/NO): NO